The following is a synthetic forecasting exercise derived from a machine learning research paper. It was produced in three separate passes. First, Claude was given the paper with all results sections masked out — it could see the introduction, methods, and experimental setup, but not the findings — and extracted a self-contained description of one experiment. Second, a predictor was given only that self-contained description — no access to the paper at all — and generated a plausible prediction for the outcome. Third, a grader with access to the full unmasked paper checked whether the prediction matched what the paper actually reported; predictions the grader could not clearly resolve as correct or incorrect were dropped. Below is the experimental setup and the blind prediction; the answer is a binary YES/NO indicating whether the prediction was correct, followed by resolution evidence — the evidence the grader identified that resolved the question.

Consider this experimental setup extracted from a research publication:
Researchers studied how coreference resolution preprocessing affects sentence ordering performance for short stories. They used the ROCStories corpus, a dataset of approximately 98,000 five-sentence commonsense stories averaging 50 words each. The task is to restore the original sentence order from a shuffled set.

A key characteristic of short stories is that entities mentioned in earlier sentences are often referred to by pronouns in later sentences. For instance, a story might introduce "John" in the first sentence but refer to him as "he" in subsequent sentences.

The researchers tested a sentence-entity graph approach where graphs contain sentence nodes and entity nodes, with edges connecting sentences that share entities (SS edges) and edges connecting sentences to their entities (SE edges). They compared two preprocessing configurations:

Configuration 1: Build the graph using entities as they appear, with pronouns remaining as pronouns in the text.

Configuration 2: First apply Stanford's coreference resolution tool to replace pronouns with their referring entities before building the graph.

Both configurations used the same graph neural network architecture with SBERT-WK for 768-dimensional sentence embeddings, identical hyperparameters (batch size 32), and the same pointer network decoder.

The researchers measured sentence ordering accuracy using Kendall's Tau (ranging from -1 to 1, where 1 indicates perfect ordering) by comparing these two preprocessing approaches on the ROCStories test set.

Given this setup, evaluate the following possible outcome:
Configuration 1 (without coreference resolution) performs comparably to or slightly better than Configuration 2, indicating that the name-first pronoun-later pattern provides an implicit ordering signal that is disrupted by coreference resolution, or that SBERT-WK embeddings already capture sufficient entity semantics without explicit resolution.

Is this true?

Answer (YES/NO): NO